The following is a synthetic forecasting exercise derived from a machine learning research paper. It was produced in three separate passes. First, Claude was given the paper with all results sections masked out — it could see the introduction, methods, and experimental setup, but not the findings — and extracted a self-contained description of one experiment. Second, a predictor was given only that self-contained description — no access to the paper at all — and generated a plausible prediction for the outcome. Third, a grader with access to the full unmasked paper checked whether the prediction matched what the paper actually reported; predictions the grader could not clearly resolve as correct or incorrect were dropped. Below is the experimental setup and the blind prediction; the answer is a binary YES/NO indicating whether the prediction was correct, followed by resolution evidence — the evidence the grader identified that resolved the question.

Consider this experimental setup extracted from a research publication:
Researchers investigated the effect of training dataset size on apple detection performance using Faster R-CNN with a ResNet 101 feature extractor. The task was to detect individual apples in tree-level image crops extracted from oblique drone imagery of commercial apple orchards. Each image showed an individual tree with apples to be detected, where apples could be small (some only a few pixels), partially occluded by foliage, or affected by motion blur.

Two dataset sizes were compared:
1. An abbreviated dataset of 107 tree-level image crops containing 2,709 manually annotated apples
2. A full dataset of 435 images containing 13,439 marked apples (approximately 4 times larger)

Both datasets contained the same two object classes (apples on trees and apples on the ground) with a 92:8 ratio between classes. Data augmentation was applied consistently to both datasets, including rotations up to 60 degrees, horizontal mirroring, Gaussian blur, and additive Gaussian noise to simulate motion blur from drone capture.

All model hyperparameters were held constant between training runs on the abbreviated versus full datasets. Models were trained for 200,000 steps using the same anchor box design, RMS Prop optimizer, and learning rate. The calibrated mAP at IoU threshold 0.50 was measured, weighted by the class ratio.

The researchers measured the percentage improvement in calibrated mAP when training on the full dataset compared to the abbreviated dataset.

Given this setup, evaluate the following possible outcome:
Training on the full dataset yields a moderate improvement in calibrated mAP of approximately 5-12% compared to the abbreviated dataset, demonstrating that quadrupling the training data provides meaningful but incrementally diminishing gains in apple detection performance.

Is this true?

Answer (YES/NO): NO